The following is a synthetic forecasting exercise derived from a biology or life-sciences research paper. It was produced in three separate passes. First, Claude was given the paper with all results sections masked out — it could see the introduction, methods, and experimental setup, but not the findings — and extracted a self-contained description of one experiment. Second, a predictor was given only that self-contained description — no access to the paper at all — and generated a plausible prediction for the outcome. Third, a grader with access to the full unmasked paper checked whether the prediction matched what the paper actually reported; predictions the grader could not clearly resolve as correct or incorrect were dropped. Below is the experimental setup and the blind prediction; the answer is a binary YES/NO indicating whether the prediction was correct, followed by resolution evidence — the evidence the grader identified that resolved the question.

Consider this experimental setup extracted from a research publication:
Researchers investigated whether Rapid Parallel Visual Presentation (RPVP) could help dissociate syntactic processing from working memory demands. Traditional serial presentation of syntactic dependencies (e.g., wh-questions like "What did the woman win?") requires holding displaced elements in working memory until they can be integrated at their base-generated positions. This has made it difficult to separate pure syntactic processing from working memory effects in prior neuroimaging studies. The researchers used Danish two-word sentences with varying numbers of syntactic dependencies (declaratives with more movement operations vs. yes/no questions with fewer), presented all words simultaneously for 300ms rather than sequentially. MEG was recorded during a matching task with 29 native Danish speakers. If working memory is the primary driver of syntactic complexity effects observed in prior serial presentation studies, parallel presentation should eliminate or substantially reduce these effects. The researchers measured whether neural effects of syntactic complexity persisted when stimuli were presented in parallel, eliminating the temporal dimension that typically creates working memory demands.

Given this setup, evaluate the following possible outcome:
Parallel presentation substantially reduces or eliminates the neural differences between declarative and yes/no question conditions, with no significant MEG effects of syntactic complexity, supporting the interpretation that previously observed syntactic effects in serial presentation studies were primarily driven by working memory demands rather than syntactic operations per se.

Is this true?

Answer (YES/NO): NO